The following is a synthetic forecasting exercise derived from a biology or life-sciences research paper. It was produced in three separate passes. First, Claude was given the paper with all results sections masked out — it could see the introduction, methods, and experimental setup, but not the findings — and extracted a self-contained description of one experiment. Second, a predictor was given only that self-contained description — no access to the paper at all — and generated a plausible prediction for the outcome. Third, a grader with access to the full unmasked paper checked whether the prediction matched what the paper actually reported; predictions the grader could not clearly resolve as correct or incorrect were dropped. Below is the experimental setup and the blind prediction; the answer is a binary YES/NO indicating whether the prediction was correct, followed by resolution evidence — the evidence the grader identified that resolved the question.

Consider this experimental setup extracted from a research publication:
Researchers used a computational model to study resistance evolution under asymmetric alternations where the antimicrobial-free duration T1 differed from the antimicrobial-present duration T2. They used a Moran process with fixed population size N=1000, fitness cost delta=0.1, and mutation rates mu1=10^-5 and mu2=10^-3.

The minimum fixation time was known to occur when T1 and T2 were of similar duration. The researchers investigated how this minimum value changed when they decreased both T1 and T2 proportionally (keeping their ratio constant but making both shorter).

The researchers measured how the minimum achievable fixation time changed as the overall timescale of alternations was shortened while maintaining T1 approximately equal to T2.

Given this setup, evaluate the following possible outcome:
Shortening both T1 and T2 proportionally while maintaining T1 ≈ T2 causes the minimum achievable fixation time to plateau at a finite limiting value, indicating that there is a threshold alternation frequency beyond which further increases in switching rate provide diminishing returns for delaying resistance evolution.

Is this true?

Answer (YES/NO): NO